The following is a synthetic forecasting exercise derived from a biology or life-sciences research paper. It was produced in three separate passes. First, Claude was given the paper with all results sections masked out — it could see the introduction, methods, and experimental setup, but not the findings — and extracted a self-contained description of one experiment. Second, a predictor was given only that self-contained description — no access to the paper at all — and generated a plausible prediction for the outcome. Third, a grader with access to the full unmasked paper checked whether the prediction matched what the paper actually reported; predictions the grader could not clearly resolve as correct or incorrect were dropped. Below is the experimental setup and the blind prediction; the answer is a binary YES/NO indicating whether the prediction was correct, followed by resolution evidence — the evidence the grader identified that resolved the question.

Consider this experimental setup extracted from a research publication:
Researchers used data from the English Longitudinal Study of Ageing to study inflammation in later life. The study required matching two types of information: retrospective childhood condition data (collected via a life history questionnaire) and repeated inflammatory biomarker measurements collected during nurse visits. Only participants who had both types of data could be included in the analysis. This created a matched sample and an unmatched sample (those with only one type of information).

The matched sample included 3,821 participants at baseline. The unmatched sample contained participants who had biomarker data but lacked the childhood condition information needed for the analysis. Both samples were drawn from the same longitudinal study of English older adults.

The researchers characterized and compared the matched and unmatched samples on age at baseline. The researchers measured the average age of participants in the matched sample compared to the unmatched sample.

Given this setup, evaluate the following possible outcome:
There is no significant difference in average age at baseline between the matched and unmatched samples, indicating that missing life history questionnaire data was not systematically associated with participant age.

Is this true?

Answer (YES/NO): NO